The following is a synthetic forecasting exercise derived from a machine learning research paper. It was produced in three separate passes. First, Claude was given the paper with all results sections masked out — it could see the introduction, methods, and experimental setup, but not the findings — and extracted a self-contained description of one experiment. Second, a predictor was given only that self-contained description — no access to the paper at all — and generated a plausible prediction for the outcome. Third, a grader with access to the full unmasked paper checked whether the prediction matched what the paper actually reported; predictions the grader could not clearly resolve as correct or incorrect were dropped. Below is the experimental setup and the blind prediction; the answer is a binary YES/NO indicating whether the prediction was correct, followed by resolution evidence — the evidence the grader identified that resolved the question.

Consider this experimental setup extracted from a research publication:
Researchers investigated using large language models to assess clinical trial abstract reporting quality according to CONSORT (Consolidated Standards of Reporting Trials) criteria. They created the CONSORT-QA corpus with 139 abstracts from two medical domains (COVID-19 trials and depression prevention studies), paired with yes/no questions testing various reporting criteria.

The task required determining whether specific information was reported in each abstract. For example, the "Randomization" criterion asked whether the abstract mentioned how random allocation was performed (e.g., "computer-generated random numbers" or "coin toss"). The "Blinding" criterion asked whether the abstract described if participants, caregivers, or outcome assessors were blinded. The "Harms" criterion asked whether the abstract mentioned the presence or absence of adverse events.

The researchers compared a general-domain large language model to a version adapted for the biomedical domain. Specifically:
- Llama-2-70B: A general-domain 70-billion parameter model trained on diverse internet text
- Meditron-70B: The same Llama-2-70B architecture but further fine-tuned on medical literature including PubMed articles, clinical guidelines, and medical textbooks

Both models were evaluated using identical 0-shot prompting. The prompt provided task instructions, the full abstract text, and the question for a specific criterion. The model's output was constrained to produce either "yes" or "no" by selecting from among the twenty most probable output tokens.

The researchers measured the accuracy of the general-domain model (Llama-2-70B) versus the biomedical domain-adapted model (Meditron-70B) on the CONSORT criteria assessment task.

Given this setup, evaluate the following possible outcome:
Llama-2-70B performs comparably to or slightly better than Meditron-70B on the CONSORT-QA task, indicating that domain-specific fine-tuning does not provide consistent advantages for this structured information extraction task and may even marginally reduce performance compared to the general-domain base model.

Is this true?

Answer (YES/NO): YES